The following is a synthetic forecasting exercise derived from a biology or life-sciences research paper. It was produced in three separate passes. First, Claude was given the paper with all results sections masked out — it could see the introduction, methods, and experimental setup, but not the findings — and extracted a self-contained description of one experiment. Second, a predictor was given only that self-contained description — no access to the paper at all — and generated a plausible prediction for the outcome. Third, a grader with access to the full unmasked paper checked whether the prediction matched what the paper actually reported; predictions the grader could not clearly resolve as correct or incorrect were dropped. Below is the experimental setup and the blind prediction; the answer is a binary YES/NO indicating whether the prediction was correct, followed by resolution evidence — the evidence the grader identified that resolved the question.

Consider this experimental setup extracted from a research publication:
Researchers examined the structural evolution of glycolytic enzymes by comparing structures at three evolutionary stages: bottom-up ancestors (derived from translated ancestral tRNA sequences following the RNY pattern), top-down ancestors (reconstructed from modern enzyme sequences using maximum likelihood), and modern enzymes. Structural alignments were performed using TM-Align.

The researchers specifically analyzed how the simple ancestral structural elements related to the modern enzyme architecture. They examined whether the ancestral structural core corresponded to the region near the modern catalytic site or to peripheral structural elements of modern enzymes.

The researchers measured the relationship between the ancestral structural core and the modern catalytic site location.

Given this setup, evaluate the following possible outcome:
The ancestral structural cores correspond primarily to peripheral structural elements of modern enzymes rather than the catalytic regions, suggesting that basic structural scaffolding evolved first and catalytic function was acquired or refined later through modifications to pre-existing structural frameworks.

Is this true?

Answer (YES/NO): NO